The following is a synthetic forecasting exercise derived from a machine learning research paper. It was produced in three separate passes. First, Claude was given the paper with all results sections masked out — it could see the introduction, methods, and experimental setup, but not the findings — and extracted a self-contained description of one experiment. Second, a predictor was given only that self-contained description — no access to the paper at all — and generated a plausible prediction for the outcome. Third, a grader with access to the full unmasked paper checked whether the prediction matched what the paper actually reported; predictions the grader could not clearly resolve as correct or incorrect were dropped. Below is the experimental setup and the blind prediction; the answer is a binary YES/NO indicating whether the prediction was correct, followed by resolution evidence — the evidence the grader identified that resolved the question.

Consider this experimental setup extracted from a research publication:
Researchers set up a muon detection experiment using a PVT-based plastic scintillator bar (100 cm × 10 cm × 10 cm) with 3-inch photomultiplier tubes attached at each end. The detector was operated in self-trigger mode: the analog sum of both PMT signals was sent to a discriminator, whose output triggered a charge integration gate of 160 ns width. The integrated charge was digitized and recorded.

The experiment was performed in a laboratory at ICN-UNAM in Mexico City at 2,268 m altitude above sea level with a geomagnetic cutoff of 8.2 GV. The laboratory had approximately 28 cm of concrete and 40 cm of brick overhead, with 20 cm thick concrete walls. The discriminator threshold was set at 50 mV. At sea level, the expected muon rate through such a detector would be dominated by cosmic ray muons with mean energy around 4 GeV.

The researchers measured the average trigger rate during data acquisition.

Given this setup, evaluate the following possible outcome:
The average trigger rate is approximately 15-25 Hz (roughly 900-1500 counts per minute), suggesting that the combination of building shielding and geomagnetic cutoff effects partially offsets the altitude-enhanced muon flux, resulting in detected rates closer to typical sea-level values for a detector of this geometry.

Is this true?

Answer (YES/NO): NO